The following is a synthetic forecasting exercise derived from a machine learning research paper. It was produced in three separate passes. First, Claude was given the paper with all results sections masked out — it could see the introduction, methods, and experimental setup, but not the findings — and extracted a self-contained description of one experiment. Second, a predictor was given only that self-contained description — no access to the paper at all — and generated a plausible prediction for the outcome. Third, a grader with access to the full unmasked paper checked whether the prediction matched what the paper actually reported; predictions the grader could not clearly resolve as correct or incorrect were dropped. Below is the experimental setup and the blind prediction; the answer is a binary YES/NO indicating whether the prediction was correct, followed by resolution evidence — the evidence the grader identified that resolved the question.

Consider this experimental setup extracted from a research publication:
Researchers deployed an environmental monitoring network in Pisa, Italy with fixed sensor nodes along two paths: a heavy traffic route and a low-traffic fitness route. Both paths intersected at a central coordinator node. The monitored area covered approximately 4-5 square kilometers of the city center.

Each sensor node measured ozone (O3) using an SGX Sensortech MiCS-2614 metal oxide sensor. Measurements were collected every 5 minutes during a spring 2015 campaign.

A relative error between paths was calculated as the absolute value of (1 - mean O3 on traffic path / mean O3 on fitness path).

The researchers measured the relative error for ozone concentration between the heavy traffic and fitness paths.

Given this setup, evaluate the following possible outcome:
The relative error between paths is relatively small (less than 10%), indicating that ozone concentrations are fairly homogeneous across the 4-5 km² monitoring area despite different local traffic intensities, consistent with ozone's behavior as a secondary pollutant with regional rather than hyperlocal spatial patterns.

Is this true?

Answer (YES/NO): YES